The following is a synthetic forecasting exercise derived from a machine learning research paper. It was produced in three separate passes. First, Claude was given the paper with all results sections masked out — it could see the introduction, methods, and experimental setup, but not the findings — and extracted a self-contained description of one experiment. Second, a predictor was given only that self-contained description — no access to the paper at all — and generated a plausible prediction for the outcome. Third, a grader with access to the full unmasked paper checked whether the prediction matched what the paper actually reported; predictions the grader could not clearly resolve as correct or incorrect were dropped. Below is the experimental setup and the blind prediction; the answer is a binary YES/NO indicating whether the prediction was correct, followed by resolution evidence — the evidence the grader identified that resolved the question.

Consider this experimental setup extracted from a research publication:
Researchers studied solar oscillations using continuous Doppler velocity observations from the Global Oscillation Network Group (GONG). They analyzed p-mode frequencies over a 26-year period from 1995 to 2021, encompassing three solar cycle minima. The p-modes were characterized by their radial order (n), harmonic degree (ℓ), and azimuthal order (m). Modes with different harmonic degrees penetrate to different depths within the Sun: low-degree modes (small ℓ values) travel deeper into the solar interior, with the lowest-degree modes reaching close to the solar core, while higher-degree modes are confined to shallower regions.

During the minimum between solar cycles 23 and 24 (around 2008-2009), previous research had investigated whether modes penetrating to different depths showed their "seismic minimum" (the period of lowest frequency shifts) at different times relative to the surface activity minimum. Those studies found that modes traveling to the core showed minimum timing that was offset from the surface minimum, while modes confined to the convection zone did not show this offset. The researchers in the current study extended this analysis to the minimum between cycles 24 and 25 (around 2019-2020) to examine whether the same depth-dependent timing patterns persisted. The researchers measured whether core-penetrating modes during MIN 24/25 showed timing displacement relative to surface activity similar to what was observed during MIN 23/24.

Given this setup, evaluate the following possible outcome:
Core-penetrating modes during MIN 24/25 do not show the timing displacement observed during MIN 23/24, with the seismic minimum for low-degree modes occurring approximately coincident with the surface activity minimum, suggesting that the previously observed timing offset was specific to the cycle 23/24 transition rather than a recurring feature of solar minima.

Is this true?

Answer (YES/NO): NO